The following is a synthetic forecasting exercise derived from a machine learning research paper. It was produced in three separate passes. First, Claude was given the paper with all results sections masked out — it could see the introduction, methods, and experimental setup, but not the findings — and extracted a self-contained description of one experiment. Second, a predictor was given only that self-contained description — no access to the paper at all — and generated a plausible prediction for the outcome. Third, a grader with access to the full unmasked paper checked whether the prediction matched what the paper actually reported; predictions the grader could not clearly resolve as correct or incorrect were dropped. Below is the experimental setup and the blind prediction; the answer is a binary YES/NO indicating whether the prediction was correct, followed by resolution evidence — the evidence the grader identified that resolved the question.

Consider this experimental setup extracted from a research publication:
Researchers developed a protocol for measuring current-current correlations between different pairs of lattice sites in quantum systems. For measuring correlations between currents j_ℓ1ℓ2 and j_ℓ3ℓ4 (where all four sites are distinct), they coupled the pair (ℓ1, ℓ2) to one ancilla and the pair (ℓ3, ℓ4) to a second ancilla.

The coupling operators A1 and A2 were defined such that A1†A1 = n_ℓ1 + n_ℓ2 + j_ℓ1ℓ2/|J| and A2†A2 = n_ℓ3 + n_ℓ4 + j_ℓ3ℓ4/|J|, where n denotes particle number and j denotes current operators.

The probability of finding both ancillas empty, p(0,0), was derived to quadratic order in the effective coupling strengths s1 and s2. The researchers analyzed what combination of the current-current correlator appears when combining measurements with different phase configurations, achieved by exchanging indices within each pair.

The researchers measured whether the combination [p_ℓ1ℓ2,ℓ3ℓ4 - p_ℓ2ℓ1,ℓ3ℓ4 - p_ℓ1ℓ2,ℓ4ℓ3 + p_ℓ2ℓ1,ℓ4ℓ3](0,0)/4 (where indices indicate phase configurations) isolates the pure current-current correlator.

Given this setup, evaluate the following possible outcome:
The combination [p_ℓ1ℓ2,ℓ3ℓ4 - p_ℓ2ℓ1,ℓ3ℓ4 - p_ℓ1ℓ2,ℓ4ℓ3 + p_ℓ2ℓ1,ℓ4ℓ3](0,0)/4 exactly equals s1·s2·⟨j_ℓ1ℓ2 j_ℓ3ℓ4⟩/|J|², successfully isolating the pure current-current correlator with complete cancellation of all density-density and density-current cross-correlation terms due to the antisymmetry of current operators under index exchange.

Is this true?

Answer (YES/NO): NO